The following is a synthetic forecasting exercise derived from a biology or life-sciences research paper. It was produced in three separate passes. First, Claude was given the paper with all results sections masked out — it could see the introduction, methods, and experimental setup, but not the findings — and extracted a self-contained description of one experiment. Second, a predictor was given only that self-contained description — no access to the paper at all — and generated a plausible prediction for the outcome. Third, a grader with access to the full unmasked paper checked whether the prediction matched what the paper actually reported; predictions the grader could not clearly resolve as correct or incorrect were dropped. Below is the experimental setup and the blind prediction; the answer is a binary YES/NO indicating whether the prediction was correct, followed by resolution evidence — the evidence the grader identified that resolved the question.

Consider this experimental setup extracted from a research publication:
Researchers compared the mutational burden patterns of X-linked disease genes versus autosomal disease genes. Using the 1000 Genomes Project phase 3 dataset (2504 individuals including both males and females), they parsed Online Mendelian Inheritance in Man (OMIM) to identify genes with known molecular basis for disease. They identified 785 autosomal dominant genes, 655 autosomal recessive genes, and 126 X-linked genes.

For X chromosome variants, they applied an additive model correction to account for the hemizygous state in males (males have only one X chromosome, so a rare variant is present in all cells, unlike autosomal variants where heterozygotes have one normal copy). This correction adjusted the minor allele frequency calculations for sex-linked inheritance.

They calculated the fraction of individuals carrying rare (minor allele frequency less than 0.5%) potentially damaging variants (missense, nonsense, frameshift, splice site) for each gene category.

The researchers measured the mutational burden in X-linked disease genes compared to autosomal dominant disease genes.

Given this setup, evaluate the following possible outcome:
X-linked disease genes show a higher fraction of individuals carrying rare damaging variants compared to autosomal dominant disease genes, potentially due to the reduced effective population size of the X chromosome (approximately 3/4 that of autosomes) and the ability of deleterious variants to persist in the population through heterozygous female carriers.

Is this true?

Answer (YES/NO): NO